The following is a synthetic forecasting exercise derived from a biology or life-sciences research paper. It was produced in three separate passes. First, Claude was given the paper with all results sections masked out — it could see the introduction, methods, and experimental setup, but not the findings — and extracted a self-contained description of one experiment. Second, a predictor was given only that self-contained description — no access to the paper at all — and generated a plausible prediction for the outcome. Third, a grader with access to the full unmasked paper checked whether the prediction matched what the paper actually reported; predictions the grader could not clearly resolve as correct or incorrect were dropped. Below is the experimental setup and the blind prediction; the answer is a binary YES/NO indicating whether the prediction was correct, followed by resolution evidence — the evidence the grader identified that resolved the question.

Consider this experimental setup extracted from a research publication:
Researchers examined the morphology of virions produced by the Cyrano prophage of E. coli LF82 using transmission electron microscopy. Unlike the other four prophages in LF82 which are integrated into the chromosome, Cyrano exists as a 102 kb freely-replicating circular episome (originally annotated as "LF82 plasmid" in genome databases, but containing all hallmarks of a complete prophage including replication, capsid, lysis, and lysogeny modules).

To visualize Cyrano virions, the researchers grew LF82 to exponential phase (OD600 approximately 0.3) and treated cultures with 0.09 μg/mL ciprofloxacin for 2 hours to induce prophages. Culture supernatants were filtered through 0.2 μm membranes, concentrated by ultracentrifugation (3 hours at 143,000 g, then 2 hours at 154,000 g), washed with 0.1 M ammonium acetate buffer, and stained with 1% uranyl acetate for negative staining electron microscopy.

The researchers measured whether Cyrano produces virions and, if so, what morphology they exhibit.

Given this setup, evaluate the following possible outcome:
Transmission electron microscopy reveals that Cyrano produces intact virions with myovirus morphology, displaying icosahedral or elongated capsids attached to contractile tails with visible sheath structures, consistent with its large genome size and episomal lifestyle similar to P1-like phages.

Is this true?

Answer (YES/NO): NO